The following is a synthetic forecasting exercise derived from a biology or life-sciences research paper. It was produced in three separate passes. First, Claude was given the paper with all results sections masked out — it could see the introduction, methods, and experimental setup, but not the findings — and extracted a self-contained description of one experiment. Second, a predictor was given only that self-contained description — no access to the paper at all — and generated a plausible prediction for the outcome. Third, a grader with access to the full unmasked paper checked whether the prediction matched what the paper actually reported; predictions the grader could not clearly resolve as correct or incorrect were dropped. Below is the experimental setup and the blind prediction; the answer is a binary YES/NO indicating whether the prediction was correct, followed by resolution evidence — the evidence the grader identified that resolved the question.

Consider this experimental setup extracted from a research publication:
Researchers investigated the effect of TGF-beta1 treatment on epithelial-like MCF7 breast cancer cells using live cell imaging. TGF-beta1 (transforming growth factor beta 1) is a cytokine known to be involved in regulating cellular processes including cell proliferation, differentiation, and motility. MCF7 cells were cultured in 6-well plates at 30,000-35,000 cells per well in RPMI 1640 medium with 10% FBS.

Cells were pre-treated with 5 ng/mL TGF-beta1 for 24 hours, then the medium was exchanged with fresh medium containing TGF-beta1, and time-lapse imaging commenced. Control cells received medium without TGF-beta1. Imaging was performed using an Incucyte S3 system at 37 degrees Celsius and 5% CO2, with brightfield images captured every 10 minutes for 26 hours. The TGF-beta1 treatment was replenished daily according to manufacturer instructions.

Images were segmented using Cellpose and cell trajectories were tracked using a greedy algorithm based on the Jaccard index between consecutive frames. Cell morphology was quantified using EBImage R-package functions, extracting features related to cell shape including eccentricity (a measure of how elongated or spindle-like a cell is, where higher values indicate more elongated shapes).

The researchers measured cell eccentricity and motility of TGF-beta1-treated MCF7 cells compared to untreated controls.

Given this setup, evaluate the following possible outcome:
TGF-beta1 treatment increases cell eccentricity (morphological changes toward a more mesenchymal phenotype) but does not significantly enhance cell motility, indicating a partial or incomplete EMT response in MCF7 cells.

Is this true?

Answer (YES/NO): NO